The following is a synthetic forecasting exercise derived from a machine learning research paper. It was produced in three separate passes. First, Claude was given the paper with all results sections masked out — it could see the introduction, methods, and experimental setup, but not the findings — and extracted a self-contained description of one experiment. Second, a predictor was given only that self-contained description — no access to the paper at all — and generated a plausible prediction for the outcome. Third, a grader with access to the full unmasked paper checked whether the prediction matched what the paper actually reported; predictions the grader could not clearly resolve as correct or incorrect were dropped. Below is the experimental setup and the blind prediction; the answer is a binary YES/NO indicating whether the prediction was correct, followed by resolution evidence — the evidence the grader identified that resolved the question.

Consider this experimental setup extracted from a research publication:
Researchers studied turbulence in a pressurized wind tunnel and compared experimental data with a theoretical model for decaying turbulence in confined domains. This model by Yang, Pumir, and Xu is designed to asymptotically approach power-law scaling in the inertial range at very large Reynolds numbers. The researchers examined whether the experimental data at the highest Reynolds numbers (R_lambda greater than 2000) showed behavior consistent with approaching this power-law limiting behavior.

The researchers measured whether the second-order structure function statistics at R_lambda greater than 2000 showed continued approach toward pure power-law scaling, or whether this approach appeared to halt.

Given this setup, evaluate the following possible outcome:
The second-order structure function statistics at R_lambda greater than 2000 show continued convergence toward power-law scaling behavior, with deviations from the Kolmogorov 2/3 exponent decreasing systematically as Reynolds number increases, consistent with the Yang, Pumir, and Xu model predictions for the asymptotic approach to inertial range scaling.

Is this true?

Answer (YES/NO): NO